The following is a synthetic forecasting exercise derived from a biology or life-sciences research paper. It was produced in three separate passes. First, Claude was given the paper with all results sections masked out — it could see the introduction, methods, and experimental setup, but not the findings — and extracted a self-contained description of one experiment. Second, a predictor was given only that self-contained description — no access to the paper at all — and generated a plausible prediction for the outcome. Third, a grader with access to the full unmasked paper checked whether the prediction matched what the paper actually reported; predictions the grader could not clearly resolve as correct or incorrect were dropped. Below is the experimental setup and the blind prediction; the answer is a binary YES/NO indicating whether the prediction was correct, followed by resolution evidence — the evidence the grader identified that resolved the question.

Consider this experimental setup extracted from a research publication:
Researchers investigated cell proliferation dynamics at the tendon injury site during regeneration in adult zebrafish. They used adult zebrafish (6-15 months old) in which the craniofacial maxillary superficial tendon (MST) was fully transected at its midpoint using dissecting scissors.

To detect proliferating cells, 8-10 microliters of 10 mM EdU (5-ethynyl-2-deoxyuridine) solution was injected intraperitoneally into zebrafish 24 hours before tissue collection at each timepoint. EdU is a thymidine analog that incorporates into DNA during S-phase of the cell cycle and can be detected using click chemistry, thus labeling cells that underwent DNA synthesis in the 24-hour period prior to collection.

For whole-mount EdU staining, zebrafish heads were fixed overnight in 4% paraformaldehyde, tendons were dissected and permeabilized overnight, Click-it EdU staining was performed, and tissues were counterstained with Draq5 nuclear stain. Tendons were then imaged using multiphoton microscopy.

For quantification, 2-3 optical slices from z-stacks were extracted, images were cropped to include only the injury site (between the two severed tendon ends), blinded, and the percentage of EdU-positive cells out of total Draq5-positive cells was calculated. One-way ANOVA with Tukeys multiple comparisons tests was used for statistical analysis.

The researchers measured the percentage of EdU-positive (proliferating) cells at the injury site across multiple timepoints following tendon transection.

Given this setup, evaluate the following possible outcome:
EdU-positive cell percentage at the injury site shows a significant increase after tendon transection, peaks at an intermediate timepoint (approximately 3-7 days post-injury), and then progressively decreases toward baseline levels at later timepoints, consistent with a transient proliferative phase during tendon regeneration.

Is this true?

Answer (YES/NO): YES